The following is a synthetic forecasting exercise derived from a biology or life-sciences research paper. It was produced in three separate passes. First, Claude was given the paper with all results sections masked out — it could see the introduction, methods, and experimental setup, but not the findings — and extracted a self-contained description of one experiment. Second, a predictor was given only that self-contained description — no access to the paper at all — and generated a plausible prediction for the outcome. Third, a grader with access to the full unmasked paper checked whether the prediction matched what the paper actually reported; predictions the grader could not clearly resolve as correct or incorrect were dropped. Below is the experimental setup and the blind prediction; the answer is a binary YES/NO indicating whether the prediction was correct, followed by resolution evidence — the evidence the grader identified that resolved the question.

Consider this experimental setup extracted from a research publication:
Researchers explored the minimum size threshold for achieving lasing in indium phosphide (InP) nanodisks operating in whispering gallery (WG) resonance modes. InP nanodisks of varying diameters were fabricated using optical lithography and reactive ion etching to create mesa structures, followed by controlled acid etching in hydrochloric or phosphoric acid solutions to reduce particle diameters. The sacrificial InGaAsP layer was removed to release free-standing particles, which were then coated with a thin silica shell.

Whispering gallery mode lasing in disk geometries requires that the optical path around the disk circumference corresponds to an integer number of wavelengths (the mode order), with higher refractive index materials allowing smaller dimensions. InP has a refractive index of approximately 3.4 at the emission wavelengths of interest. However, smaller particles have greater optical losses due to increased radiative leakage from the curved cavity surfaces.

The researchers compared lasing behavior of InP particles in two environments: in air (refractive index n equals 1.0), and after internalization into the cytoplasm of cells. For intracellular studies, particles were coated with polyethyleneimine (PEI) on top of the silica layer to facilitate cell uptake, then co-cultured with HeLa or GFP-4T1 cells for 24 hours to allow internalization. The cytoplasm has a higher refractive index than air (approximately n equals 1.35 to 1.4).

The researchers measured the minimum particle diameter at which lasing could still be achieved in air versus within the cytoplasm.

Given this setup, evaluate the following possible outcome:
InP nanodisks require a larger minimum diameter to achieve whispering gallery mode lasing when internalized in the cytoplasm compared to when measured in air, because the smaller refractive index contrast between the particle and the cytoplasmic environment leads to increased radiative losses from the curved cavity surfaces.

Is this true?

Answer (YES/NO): YES